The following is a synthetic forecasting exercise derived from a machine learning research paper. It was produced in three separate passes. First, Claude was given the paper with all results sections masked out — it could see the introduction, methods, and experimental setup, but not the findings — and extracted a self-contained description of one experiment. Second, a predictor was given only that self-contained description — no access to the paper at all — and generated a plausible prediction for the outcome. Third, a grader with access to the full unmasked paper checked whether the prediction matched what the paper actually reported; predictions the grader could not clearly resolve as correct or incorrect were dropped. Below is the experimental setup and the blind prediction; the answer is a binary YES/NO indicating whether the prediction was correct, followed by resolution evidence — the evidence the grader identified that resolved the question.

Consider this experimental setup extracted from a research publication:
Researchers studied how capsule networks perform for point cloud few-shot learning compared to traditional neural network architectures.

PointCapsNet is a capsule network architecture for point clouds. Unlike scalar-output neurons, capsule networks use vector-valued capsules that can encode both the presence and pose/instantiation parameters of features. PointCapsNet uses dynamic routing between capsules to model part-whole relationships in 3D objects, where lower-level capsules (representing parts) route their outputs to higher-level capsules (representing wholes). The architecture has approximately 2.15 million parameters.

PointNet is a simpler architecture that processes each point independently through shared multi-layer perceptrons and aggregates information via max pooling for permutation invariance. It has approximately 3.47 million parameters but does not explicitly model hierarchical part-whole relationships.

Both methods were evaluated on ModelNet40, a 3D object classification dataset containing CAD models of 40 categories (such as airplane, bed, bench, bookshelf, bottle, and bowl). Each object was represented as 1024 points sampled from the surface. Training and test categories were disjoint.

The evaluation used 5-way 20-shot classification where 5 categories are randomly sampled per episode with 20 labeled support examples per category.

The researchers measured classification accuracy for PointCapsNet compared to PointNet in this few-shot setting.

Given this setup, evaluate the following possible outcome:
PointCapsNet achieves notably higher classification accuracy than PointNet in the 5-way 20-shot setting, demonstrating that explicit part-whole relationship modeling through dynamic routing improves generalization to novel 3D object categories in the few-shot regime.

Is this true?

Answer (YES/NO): NO